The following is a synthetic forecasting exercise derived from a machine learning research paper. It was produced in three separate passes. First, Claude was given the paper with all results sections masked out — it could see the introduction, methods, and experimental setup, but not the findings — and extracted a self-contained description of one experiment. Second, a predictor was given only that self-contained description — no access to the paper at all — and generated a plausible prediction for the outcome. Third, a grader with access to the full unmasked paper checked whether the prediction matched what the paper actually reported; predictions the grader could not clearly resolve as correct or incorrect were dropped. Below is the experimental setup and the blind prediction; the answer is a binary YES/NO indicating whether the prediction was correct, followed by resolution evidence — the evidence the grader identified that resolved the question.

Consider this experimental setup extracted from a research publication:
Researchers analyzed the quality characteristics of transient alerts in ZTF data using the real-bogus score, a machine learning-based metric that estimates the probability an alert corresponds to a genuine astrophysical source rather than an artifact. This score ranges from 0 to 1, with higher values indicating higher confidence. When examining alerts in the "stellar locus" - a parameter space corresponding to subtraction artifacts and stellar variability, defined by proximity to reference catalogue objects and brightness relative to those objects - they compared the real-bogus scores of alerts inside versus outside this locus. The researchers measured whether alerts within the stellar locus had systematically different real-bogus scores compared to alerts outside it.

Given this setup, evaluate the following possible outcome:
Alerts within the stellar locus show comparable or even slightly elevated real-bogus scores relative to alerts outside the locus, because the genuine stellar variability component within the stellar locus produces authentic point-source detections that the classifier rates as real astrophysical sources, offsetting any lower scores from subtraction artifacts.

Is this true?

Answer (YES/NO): NO